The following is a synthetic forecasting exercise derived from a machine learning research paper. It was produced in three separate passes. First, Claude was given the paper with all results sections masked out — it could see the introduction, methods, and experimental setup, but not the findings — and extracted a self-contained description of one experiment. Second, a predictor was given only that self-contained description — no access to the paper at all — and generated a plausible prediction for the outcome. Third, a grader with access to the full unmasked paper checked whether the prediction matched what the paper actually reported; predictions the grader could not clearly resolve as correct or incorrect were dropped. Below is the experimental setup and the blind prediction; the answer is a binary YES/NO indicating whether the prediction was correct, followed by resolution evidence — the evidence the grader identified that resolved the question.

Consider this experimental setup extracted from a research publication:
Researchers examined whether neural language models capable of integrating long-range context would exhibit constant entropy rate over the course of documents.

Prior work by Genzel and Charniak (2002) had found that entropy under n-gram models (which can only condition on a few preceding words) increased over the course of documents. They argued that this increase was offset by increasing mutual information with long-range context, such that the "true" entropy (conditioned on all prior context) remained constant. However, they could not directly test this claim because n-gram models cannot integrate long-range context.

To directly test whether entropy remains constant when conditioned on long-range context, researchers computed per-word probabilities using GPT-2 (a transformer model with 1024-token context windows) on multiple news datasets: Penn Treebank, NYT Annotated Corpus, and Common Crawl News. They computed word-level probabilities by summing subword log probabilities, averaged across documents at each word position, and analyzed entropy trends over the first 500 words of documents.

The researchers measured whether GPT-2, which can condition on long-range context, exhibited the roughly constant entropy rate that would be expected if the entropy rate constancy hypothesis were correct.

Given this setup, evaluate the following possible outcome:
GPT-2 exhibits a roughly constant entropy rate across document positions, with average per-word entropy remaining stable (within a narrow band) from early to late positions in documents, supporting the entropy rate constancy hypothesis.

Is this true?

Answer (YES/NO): NO